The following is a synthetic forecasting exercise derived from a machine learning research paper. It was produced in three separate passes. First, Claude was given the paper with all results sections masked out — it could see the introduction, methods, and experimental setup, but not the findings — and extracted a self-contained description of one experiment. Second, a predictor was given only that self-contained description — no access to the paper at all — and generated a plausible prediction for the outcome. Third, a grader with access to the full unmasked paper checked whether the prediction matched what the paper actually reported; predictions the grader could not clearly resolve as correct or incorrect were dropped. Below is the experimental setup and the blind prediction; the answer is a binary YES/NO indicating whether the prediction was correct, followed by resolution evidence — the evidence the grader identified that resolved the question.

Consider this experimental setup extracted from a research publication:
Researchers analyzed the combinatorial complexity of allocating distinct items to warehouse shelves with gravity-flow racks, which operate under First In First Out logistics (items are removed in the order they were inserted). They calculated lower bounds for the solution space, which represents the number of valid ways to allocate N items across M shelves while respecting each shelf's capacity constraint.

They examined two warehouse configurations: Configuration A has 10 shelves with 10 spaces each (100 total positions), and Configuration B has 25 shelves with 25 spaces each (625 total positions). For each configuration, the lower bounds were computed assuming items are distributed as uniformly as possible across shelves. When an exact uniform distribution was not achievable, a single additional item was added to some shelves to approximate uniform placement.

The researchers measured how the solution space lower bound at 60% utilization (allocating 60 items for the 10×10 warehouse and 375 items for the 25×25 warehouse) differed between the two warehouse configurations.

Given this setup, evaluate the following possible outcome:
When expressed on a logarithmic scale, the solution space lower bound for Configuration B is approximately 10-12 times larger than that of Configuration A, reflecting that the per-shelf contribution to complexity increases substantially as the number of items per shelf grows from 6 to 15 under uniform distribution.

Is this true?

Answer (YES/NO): NO